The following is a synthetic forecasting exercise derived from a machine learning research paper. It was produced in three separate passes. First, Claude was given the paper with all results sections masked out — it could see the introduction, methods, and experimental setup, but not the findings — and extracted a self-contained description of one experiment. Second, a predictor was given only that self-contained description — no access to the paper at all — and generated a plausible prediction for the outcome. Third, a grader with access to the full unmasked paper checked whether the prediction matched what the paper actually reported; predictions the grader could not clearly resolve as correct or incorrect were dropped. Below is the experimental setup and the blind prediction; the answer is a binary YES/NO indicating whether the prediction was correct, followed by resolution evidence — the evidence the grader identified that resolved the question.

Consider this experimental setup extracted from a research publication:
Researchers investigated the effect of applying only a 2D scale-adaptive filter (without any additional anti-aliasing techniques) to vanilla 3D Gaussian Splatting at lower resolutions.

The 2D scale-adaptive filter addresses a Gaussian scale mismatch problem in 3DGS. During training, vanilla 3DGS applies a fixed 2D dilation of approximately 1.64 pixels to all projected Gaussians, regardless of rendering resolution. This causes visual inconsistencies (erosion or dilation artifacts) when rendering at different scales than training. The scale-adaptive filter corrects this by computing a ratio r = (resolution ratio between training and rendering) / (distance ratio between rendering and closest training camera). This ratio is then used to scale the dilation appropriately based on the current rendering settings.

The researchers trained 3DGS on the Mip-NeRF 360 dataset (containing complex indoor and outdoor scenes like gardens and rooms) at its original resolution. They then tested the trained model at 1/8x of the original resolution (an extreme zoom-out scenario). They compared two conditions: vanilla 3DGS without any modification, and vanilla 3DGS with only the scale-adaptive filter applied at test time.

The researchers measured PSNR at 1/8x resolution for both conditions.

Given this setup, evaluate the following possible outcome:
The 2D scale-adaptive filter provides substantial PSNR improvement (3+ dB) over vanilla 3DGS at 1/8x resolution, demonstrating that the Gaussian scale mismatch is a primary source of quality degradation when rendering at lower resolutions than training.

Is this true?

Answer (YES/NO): YES